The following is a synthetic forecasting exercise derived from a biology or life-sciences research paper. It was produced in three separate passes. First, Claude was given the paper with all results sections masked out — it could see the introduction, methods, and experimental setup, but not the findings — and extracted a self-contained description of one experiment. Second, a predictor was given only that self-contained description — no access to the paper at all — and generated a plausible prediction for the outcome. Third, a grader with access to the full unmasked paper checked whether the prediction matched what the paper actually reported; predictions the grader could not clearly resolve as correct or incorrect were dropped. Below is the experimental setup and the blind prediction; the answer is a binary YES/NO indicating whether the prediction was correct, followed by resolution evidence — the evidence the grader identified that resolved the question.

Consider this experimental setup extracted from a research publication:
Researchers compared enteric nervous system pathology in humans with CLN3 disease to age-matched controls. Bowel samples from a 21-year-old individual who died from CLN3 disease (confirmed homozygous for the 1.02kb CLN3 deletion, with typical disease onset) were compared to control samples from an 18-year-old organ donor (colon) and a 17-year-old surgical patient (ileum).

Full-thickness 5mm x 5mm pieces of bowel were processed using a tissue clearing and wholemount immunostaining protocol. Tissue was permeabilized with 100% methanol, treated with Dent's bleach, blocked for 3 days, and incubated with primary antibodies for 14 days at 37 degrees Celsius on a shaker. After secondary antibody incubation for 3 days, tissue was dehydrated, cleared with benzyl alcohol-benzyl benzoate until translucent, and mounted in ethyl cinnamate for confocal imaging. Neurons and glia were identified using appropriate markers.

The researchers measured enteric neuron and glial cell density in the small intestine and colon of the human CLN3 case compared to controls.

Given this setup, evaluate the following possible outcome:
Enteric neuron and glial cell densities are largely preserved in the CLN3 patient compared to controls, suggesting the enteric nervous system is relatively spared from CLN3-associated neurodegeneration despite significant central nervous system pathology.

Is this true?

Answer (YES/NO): NO